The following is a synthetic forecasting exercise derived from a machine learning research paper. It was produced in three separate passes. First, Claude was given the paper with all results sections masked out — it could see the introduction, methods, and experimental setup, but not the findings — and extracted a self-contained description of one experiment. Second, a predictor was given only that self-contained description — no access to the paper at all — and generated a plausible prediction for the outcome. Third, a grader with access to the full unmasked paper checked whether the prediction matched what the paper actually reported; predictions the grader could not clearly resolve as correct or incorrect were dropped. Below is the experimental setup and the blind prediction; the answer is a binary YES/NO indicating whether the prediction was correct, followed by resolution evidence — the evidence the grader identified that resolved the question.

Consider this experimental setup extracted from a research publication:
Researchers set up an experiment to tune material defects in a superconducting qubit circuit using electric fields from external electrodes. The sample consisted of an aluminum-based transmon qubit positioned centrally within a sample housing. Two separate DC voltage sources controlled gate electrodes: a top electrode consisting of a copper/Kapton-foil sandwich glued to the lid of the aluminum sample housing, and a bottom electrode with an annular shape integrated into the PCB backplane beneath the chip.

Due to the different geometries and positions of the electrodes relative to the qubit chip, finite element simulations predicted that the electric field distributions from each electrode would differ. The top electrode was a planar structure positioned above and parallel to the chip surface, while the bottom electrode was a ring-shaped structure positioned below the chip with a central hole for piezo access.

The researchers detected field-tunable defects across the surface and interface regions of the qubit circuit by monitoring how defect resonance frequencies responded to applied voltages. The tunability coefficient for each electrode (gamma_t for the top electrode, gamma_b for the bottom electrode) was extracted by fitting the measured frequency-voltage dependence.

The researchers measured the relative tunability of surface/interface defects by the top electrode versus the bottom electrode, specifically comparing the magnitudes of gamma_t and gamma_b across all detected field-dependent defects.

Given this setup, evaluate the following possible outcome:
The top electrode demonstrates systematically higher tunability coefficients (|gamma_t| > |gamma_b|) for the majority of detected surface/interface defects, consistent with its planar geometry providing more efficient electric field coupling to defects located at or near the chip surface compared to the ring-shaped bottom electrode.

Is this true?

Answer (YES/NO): YES